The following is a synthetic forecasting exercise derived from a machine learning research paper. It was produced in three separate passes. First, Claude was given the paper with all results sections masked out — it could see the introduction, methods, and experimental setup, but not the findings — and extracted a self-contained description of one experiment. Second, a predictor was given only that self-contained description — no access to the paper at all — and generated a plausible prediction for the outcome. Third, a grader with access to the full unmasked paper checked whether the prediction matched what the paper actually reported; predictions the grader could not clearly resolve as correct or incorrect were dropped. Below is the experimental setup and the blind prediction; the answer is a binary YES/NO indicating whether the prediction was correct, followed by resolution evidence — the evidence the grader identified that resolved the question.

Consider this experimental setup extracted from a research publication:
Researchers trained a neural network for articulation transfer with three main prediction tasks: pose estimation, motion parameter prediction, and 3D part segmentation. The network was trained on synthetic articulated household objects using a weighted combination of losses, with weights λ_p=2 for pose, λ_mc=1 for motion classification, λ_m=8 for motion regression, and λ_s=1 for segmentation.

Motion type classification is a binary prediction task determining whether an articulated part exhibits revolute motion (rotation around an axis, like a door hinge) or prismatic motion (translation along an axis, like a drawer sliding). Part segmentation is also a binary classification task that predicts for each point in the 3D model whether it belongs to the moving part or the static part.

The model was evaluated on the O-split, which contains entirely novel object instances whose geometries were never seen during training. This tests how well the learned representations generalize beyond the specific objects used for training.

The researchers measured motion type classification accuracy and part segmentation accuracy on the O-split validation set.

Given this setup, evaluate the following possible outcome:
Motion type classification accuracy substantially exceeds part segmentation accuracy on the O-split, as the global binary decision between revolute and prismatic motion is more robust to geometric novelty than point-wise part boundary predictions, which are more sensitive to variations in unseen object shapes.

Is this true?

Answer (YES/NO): YES